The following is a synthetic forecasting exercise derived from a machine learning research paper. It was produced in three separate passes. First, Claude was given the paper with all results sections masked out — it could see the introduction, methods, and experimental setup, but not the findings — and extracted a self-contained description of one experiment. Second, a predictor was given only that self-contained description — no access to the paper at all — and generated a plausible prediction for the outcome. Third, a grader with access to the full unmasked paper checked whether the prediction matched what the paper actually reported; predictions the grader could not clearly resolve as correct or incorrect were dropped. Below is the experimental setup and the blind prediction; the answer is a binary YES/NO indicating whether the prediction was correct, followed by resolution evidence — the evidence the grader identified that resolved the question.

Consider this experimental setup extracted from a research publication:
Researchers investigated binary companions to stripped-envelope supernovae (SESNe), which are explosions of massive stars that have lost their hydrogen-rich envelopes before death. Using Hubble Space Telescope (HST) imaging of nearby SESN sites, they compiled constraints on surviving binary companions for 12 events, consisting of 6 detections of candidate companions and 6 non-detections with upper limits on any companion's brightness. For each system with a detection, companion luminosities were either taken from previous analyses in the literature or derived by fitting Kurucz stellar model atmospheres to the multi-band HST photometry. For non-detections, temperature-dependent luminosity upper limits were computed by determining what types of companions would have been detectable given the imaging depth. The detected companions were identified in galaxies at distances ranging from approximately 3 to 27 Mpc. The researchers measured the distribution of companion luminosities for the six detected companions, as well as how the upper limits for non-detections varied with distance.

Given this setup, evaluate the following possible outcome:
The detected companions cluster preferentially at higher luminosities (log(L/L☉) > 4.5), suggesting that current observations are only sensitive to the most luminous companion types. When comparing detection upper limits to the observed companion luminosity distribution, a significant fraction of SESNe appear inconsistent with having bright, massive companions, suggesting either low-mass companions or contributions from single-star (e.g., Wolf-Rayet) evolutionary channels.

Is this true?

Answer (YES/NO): NO